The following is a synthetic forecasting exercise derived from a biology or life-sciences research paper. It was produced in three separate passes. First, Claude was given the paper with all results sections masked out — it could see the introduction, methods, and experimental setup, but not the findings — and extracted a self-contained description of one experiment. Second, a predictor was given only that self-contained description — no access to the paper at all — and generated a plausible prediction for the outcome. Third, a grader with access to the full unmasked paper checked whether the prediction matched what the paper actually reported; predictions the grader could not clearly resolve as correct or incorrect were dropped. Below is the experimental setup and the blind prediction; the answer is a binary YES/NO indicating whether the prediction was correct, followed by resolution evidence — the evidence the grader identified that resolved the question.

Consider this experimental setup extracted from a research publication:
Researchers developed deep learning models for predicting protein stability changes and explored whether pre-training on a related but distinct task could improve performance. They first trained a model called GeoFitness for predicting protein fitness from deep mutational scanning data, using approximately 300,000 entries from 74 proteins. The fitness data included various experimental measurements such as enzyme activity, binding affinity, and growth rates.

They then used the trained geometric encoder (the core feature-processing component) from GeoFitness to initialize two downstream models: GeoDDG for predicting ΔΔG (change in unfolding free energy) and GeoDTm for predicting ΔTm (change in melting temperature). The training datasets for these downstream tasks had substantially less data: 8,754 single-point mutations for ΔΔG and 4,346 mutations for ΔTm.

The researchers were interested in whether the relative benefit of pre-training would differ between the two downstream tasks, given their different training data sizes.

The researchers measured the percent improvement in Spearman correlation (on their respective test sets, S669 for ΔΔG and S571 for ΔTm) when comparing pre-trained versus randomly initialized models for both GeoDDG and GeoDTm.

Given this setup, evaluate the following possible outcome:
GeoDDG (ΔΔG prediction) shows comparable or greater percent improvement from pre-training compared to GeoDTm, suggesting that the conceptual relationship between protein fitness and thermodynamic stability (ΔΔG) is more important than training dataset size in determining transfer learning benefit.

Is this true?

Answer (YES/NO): NO